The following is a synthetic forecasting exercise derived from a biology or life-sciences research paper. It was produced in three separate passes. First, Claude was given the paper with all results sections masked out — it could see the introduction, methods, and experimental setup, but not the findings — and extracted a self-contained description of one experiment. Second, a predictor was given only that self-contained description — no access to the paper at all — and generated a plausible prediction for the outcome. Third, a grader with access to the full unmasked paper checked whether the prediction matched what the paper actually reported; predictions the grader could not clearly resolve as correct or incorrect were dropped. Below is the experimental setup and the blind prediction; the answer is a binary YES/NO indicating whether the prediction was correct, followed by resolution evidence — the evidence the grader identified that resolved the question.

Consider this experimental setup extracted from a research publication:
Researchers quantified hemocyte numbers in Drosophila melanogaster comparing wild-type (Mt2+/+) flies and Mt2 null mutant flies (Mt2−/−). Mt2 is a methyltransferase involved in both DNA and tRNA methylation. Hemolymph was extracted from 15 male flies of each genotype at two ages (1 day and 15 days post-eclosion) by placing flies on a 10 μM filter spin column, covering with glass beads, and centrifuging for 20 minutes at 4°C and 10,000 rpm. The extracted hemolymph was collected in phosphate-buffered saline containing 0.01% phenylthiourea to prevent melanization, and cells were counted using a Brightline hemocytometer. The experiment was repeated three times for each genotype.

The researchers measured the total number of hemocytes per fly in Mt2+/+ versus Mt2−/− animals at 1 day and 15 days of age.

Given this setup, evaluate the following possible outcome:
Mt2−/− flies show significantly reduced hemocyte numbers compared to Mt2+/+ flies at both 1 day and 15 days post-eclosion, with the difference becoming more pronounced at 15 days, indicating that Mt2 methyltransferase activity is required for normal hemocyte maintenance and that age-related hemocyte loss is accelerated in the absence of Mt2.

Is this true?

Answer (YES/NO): NO